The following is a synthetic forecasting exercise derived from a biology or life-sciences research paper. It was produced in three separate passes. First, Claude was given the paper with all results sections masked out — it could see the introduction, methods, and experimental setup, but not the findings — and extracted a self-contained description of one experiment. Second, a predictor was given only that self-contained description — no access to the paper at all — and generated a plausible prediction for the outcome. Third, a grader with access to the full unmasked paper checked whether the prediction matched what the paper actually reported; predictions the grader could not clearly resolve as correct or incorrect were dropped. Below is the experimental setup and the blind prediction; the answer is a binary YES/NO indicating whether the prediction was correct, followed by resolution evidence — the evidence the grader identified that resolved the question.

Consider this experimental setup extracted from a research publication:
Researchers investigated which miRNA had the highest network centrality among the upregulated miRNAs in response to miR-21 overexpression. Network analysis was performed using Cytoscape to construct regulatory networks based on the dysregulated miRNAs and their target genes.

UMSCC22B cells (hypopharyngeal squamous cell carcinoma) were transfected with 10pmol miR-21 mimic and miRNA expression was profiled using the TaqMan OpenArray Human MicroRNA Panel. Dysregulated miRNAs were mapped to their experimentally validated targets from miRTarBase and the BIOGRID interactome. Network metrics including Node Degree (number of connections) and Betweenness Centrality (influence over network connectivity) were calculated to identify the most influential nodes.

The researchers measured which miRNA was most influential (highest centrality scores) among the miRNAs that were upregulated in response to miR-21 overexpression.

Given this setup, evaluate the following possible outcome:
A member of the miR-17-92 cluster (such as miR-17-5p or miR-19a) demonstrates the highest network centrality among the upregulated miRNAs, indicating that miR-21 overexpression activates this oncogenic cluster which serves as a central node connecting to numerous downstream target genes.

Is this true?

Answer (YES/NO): NO